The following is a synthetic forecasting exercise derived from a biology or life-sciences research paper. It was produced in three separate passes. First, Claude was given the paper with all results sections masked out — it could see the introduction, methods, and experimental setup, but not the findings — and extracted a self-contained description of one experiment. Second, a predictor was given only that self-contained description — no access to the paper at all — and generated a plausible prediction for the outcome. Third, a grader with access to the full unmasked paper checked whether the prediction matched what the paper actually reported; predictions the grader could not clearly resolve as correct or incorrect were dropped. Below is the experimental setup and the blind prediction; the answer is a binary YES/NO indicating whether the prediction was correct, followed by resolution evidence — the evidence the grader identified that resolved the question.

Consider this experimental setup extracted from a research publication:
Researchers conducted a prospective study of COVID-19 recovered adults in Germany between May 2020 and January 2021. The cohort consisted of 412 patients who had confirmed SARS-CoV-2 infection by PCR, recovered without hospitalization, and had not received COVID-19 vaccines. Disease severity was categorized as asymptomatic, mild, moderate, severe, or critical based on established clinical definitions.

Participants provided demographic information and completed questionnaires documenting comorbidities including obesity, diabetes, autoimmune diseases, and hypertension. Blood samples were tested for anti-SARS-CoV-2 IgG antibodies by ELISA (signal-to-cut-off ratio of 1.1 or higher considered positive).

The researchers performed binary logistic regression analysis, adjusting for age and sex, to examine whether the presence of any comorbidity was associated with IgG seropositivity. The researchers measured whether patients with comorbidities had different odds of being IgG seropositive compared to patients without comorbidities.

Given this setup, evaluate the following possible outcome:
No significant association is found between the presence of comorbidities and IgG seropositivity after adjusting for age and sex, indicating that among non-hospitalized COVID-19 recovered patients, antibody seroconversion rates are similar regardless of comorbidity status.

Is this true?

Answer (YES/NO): YES